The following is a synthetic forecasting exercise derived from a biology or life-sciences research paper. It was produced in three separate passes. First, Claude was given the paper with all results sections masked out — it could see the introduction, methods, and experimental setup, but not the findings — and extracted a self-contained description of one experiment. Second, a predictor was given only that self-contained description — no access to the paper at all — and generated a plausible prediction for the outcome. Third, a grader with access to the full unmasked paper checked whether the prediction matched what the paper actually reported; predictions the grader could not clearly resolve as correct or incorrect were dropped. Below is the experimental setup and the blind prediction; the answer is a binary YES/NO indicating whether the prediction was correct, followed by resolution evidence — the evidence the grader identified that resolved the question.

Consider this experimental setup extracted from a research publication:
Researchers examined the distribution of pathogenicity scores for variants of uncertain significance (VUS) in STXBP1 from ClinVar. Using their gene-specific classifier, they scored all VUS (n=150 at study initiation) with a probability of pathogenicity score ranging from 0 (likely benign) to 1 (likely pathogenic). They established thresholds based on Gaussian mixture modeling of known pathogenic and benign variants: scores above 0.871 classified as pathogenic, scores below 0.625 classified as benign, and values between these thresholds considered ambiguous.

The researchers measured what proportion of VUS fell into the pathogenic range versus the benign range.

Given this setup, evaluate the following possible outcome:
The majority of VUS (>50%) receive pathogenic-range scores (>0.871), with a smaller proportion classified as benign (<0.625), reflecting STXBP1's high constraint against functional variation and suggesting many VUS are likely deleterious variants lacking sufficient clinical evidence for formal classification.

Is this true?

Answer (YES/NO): NO